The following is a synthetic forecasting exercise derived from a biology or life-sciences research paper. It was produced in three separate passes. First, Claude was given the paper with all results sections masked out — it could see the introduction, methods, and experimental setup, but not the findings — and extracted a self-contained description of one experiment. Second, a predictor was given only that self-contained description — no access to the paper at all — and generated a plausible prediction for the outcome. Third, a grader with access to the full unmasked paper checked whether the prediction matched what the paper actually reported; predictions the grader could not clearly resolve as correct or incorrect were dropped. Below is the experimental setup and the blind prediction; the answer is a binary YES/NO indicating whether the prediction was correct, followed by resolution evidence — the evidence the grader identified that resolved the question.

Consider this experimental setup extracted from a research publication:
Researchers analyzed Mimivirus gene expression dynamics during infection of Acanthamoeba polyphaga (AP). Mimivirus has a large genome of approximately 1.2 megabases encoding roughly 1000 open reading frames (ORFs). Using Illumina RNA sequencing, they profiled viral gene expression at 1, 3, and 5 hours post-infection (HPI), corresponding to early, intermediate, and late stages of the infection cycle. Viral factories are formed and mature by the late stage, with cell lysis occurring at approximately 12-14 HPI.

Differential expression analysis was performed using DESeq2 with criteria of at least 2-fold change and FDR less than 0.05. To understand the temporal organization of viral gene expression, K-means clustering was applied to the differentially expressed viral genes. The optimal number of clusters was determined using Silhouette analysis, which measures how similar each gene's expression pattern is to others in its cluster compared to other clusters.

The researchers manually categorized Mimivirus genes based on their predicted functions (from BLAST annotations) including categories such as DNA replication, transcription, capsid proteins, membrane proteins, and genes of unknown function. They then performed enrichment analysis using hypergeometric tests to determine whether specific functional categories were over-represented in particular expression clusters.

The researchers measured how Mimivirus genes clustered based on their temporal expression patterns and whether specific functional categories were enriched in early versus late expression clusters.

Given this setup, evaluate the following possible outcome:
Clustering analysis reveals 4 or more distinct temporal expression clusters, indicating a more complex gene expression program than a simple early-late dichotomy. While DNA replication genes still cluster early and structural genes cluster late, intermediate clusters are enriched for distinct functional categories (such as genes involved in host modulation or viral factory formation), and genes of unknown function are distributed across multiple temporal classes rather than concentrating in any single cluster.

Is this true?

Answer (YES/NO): NO